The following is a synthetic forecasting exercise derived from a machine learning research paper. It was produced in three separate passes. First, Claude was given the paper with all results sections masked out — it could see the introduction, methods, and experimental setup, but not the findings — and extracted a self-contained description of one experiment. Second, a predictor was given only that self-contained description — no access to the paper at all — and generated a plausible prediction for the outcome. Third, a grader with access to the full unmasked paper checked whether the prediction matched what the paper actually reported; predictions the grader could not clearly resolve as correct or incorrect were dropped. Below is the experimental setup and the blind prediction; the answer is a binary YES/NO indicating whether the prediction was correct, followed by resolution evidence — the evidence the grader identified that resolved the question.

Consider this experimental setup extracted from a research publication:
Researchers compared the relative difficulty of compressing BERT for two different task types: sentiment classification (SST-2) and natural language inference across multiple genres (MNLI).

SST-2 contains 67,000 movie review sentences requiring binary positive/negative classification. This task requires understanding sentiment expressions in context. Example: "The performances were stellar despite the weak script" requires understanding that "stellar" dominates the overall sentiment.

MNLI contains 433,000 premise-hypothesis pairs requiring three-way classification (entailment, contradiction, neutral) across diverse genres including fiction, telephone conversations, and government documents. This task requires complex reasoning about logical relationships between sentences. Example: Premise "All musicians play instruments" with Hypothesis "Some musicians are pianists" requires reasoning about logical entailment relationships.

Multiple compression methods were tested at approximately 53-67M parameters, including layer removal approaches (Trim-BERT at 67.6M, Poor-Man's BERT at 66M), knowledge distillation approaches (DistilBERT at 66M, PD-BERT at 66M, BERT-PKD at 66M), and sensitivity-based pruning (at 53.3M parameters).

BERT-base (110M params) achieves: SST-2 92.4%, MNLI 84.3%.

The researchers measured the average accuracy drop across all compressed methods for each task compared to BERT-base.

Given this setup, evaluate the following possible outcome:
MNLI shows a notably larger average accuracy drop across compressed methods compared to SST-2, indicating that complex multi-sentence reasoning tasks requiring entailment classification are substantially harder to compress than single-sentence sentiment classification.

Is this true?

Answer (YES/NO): YES